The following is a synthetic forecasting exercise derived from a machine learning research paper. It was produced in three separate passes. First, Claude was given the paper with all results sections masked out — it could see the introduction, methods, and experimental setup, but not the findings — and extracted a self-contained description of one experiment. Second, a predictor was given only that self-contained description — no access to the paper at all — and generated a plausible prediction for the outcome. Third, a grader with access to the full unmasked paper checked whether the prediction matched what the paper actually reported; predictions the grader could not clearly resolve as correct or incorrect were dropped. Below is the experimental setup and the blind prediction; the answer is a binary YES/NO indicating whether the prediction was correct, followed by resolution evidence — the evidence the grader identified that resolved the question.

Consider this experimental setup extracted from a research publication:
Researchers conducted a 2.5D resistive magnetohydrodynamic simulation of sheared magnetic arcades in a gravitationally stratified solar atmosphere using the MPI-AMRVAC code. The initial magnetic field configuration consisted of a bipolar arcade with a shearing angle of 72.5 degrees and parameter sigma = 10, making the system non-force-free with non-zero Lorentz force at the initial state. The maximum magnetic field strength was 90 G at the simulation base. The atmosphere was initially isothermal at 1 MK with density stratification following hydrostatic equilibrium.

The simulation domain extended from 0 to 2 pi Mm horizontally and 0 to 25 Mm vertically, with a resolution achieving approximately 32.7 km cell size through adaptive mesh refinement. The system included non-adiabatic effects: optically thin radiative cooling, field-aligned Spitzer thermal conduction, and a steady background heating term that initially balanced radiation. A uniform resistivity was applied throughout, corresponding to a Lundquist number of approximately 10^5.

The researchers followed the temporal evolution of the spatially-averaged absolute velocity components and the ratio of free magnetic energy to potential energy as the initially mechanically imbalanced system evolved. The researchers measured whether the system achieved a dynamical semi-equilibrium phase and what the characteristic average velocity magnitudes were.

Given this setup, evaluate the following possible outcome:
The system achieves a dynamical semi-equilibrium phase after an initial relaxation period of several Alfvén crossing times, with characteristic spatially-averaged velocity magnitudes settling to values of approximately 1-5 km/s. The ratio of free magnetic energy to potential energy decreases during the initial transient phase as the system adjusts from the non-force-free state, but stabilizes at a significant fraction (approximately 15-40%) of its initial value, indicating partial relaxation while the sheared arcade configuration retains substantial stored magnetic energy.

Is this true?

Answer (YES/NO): NO